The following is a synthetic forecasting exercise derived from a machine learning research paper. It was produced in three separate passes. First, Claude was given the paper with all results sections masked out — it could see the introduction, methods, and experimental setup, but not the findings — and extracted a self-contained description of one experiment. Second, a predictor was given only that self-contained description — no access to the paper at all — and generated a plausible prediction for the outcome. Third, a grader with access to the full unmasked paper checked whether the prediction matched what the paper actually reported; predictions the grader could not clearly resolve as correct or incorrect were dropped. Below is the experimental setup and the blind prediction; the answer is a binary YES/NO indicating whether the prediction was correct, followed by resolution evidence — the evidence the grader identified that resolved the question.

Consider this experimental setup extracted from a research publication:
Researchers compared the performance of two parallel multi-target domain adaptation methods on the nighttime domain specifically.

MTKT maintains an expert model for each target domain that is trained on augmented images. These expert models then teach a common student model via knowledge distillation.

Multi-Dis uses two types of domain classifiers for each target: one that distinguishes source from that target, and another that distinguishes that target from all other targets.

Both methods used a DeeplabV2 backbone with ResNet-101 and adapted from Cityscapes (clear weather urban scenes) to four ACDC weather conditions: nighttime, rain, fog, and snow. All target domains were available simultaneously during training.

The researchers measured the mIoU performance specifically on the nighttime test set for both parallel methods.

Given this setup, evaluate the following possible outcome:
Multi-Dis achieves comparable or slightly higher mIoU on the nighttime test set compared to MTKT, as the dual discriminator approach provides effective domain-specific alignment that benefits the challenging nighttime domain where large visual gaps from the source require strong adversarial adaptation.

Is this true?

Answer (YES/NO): NO